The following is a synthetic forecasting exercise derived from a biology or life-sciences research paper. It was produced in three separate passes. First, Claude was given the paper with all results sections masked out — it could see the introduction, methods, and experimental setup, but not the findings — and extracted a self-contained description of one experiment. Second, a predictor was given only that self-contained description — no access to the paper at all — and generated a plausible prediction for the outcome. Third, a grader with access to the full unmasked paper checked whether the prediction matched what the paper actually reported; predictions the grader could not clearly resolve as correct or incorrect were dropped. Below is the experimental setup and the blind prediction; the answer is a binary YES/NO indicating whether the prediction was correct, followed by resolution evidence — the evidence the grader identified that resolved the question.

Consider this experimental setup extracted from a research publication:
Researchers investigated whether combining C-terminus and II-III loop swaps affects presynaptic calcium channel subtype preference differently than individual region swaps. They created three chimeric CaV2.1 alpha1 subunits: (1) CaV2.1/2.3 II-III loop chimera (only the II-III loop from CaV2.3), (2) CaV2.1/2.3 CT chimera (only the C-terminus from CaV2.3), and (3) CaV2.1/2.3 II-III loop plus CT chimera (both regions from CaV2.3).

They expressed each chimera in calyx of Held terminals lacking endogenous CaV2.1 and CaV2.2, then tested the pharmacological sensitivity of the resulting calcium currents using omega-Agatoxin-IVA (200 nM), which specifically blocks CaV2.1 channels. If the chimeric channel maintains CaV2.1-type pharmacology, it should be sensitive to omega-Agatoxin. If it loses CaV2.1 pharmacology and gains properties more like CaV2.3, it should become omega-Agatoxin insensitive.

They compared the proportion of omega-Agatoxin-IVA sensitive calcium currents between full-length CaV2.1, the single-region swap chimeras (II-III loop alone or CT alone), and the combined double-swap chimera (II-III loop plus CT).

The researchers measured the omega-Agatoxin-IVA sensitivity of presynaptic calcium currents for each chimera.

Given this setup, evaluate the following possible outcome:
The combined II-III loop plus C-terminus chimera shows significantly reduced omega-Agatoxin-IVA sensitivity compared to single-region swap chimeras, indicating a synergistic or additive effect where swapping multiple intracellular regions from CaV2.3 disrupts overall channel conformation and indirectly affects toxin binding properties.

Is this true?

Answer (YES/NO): NO